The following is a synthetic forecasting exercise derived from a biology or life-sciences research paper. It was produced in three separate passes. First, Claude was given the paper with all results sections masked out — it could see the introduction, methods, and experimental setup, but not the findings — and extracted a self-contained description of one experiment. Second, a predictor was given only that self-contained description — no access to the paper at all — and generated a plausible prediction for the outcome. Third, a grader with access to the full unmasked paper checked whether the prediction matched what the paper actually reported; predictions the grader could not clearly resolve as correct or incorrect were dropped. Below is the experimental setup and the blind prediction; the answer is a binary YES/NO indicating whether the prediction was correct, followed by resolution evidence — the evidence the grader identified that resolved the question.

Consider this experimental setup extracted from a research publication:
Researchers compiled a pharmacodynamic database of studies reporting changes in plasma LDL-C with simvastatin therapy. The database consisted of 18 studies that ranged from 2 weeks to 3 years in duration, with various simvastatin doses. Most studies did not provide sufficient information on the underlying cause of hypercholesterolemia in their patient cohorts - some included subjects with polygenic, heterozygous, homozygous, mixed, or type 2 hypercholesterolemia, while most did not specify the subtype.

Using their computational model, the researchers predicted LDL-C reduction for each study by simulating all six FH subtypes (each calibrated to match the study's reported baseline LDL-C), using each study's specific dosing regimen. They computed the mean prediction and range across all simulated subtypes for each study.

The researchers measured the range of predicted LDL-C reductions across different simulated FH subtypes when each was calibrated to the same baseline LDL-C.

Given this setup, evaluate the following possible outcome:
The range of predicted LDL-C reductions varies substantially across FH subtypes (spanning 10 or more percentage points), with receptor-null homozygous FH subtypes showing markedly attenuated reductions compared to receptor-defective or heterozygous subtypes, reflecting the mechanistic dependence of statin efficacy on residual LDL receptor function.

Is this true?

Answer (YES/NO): NO